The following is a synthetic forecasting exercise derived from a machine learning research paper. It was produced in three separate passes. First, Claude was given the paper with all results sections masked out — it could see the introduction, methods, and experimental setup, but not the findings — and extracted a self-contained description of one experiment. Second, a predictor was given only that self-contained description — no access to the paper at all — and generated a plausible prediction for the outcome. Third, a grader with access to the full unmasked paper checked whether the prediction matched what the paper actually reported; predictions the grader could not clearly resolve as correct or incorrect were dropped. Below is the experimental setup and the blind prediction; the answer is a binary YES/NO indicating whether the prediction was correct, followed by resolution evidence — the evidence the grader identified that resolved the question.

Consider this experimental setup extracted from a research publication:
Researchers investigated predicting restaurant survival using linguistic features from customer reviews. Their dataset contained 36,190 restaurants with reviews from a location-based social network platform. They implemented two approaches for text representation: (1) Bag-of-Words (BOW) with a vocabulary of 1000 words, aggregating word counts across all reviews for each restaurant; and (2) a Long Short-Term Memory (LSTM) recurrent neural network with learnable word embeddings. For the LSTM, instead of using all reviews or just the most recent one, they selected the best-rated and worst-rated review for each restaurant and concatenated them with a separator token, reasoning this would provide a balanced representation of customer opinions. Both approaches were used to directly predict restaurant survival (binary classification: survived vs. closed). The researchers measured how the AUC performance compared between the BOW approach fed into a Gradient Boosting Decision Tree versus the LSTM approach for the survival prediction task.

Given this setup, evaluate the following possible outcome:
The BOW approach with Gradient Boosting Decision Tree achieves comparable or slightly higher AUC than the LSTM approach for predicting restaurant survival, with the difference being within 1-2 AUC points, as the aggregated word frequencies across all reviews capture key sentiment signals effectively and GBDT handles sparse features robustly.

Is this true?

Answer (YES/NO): NO